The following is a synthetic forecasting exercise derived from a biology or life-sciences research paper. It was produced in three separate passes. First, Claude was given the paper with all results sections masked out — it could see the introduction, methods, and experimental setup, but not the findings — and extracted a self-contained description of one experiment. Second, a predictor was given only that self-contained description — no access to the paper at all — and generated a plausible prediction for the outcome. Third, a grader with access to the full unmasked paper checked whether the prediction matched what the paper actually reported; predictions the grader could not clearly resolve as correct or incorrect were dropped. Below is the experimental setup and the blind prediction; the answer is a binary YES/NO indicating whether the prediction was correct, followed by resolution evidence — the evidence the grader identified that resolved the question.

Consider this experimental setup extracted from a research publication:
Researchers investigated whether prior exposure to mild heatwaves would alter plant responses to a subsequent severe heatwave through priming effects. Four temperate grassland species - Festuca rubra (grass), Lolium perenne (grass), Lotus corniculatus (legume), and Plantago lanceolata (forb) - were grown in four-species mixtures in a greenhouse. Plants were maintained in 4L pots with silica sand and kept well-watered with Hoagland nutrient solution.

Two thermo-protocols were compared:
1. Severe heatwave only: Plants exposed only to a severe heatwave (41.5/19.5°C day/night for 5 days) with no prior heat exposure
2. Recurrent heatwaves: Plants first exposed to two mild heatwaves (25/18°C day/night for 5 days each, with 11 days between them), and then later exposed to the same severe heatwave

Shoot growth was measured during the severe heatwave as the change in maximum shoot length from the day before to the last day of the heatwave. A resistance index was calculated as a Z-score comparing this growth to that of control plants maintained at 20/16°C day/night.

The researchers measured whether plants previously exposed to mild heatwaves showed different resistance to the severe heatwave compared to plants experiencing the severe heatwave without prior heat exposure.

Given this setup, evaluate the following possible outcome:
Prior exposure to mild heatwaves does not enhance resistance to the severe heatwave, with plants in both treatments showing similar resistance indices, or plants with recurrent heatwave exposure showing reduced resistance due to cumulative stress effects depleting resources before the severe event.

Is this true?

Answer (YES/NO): YES